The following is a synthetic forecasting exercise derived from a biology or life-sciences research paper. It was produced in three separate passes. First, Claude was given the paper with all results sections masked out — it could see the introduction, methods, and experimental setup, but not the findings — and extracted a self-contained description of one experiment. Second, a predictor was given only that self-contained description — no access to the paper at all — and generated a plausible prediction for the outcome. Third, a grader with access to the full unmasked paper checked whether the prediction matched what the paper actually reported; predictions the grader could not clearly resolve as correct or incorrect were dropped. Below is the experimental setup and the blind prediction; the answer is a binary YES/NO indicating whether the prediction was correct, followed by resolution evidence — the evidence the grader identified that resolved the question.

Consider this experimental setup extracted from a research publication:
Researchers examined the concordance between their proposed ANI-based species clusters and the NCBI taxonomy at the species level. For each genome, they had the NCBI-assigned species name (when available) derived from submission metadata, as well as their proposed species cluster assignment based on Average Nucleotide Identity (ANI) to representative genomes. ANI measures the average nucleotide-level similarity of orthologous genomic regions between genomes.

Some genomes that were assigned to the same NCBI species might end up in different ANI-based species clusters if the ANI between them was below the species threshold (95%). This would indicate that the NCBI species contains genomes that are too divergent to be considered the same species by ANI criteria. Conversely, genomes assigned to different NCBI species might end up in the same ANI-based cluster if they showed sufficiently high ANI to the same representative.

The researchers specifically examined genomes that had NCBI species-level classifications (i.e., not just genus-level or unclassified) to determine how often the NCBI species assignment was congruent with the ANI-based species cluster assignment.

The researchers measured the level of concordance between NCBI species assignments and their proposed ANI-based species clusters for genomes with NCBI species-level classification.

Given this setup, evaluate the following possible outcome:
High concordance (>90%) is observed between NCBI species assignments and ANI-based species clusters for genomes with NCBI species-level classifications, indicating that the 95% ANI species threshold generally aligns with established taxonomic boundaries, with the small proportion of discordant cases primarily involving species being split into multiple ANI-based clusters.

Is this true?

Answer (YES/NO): NO